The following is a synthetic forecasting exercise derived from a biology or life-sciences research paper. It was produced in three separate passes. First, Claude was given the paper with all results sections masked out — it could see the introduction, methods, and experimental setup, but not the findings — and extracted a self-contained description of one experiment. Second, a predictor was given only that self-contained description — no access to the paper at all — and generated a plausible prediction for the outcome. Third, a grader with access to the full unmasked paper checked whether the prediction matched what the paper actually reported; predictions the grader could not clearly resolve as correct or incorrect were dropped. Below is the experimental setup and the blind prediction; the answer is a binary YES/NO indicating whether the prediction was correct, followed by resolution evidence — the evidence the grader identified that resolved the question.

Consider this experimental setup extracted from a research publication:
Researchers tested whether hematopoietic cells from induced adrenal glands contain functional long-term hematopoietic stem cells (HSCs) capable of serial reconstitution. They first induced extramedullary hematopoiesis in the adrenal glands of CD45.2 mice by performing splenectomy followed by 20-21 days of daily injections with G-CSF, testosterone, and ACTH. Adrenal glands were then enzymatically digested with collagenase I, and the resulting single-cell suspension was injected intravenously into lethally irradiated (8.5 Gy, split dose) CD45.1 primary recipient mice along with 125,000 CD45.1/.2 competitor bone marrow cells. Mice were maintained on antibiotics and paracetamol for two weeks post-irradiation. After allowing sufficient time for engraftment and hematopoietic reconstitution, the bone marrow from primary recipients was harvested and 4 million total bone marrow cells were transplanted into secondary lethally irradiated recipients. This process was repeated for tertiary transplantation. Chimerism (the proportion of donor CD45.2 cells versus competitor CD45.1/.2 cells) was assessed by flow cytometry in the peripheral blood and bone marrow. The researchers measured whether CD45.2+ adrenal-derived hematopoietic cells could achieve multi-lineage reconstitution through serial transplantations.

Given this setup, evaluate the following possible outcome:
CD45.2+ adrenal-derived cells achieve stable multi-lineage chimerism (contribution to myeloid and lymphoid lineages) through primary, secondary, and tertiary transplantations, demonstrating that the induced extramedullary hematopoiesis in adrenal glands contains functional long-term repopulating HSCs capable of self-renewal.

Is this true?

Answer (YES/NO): YES